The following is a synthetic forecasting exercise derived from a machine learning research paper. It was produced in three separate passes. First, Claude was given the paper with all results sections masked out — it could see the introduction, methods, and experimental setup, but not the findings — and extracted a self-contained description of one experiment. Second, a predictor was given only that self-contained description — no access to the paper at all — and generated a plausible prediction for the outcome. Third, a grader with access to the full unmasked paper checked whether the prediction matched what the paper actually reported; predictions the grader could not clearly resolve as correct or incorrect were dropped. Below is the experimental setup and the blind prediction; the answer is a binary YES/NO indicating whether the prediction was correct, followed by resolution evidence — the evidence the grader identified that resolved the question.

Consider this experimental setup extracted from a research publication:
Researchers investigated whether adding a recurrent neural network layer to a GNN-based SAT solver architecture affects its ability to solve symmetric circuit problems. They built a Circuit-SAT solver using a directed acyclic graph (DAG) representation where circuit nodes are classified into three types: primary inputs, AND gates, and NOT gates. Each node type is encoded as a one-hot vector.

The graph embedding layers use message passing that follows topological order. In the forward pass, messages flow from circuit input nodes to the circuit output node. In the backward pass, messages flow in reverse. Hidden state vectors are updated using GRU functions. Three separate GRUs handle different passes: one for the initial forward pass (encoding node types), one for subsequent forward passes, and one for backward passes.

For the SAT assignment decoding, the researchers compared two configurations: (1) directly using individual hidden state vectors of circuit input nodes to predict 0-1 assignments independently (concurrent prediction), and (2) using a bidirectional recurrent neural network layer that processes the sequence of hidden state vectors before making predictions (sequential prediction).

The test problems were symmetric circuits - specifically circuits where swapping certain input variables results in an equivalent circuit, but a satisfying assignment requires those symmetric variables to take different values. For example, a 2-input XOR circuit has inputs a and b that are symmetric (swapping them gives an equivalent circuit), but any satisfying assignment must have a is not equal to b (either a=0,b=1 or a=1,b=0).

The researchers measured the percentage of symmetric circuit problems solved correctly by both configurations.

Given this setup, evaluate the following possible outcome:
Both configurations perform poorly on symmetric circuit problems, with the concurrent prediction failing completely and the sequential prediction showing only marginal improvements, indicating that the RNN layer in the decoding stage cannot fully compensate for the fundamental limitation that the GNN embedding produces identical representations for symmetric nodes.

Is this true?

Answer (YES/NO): NO